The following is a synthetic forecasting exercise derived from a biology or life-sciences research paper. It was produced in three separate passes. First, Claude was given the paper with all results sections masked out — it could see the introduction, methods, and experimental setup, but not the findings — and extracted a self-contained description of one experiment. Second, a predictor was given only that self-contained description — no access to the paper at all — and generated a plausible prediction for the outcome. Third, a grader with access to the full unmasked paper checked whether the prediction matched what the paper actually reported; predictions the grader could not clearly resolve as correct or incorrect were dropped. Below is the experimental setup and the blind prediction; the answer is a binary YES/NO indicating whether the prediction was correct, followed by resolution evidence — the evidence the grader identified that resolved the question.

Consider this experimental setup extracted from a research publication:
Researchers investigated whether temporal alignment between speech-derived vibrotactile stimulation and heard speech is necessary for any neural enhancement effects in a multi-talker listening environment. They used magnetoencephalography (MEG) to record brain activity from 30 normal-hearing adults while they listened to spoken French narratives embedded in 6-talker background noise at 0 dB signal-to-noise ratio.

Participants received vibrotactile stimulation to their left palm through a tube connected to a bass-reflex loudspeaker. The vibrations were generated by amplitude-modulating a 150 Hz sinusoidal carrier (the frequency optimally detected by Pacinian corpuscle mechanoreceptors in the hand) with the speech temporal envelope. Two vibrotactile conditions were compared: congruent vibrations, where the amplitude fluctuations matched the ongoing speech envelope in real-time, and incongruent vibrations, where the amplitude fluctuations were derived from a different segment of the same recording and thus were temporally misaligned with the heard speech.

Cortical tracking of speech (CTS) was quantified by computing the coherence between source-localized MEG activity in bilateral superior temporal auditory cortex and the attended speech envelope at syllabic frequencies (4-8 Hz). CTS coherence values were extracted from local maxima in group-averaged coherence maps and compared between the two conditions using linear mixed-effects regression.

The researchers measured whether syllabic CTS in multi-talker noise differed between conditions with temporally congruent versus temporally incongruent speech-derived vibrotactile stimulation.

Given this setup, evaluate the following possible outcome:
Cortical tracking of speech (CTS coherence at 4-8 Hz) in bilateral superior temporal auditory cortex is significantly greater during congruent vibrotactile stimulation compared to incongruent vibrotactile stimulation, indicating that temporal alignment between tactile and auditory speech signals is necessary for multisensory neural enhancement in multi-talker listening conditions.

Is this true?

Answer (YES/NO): NO